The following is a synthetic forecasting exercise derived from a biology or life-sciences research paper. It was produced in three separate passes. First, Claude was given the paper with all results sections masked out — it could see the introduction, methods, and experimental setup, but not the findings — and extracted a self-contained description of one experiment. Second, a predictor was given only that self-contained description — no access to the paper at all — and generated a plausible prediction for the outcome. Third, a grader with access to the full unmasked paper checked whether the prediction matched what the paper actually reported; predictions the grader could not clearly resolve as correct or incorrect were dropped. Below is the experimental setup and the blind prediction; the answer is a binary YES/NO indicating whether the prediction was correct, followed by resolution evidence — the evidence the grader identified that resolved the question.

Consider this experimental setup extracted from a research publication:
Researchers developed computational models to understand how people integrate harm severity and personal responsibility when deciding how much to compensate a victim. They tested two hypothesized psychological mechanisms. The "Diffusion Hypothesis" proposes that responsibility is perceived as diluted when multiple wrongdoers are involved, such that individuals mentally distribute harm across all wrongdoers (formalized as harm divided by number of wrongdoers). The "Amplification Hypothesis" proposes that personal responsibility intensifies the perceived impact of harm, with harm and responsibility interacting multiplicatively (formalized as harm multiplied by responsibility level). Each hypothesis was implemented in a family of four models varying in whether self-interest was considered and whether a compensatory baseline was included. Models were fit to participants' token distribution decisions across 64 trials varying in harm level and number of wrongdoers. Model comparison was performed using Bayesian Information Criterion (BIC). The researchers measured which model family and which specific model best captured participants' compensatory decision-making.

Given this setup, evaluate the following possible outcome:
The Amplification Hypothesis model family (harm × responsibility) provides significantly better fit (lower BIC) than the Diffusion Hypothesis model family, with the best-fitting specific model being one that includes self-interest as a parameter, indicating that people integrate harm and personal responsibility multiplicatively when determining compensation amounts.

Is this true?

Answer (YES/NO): NO